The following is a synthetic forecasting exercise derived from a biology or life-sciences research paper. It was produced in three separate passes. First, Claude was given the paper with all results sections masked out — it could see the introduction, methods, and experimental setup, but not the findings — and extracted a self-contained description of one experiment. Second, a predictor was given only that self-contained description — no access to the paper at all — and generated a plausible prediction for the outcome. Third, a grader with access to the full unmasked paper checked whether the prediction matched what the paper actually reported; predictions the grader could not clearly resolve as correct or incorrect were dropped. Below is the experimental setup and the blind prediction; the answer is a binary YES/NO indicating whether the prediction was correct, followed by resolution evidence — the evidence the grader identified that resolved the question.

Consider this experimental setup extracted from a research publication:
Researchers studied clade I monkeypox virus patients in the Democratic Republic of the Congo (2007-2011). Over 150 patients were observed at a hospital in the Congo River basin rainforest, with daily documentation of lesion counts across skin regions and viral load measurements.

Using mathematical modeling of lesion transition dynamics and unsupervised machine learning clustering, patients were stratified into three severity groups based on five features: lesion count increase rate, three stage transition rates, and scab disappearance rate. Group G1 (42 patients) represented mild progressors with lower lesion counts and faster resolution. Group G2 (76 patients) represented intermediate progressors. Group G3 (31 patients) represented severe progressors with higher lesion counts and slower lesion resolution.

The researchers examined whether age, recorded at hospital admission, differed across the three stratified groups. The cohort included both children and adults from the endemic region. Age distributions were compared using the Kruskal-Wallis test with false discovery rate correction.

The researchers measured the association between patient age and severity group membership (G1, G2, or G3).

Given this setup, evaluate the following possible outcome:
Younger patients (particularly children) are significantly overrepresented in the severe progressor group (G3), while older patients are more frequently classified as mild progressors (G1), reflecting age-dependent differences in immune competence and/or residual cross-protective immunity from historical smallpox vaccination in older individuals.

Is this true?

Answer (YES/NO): NO